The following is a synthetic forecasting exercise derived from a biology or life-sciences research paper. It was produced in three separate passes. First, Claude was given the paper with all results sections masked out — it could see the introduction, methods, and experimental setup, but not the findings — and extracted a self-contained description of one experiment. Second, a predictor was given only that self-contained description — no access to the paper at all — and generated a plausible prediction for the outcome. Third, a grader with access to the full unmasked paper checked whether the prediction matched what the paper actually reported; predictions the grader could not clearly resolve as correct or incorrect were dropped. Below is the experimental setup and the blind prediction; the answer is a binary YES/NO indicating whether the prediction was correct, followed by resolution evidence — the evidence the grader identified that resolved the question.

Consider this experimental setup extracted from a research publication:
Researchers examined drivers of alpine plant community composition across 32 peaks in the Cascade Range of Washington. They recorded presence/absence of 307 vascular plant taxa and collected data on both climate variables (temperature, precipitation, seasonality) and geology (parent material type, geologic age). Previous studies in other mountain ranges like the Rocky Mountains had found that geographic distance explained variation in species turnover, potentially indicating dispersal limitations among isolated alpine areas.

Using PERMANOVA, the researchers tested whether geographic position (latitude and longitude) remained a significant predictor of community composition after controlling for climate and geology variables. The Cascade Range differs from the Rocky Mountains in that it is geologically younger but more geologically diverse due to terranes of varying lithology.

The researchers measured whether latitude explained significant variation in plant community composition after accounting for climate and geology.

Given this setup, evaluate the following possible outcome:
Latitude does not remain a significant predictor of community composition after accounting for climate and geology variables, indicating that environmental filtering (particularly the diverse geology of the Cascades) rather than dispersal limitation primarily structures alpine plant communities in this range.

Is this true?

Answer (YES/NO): NO